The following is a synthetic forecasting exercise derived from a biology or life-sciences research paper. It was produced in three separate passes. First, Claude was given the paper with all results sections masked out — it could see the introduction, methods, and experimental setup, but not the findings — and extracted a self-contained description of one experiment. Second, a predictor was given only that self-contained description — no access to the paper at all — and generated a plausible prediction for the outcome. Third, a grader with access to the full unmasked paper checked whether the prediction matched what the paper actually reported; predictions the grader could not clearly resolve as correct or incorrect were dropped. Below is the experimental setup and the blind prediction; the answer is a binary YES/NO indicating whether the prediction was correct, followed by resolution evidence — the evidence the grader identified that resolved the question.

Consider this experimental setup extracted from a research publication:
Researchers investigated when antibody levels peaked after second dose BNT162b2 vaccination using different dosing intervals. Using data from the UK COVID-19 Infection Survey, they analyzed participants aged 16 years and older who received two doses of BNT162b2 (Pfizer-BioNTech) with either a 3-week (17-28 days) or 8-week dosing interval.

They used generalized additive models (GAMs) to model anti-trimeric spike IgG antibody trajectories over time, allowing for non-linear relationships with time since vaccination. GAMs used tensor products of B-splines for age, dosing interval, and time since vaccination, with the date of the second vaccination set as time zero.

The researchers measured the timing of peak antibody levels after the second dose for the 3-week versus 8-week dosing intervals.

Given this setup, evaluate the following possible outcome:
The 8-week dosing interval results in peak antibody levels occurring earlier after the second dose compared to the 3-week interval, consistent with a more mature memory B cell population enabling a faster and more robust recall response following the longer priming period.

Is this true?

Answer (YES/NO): YES